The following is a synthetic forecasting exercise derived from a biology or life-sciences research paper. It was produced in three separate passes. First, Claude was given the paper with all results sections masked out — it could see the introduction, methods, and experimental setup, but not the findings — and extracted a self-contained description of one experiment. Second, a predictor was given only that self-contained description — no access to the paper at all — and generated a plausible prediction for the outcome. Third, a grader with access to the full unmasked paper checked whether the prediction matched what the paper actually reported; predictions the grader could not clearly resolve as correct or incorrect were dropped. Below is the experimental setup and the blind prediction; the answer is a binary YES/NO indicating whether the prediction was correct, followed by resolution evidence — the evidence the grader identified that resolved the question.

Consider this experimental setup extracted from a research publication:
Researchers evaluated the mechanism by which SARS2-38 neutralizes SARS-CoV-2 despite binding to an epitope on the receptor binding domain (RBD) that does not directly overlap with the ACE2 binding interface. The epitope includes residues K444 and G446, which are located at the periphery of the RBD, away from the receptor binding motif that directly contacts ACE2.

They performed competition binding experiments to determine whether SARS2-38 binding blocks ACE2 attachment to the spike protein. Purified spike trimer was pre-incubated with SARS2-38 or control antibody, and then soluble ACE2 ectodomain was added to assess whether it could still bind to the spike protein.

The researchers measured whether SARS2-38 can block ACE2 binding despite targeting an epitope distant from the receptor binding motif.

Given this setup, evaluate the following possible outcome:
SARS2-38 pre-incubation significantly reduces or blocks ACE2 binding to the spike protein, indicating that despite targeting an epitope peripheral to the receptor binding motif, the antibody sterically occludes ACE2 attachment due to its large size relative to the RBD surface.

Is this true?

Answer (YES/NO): YES